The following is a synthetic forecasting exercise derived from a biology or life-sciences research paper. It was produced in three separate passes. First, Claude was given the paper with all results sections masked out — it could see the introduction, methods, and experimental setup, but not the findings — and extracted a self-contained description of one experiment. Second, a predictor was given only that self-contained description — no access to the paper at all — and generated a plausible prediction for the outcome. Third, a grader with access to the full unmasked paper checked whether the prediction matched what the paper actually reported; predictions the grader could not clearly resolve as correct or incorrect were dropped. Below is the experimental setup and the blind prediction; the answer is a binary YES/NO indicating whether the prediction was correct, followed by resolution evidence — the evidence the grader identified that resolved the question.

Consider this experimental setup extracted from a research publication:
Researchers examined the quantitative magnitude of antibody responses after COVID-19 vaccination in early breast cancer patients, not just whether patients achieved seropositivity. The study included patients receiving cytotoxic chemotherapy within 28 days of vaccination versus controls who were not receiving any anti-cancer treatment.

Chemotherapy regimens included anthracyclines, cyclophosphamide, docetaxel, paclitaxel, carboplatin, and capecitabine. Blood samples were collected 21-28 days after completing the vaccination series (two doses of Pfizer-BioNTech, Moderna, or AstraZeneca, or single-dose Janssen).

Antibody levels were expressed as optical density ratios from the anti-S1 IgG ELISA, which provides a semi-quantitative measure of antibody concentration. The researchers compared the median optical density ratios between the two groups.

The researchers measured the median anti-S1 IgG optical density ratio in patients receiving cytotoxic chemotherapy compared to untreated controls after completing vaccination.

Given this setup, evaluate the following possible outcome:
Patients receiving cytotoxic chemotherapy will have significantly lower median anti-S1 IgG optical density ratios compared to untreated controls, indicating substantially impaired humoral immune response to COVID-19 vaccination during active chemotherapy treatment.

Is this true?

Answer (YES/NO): YES